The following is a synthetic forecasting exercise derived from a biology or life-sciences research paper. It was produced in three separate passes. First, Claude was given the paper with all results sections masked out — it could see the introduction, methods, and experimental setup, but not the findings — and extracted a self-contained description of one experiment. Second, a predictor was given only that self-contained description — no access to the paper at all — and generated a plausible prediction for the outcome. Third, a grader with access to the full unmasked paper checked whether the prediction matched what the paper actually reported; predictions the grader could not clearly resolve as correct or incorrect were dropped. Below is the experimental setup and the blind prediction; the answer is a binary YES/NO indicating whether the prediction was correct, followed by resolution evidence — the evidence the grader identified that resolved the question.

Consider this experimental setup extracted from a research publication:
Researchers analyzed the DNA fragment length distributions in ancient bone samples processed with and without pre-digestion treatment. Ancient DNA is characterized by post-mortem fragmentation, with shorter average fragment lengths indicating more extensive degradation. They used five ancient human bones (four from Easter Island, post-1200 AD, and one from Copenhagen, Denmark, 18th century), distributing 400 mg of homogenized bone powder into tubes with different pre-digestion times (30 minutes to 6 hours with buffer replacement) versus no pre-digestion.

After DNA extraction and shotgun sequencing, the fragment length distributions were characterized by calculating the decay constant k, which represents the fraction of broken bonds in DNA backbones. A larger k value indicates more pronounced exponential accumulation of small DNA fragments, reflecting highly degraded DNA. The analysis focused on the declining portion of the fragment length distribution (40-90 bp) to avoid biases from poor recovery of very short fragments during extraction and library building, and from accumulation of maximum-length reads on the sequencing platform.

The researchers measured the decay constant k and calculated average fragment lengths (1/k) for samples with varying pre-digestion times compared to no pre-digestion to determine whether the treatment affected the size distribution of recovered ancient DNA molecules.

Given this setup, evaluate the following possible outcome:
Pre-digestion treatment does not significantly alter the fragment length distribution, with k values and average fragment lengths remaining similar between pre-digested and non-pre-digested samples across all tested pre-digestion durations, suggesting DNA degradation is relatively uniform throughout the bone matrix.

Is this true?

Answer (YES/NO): YES